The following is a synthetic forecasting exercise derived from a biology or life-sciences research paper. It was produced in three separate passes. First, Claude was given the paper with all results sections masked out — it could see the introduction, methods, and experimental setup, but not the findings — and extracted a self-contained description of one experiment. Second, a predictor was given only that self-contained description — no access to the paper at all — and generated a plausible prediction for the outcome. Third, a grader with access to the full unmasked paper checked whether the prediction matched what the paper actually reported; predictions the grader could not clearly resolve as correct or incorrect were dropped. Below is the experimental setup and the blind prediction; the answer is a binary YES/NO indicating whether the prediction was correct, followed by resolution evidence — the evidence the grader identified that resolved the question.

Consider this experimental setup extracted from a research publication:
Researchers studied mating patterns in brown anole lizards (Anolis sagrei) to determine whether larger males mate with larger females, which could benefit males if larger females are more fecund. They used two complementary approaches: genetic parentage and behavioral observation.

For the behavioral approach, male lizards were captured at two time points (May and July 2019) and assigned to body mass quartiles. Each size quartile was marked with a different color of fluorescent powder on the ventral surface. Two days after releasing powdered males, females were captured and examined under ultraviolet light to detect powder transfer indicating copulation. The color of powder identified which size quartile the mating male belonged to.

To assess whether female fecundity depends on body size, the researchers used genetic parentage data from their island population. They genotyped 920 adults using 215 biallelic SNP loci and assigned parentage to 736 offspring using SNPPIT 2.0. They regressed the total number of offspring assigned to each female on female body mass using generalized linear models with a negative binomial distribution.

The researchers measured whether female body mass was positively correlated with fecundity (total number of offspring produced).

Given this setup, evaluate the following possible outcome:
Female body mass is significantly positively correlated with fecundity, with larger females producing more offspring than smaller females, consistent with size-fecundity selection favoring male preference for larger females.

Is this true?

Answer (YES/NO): NO